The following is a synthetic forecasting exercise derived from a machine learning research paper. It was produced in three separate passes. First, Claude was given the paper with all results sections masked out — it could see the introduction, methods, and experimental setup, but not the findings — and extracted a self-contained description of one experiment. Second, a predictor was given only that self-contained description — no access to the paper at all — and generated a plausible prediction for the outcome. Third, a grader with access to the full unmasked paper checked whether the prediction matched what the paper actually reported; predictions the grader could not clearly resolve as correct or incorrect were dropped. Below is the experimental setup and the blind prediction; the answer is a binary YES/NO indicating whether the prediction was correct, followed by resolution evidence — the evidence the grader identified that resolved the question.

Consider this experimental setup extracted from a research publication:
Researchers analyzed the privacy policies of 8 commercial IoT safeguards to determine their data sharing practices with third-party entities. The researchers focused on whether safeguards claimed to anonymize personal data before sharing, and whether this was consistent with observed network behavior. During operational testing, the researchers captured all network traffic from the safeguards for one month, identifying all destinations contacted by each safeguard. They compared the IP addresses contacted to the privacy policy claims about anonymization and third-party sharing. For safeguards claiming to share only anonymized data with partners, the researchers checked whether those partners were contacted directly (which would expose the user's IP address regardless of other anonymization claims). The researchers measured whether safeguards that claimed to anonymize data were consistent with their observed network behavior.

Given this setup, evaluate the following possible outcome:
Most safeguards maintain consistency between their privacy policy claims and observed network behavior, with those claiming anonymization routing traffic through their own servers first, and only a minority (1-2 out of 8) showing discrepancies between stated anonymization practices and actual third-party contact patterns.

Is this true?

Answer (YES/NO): NO